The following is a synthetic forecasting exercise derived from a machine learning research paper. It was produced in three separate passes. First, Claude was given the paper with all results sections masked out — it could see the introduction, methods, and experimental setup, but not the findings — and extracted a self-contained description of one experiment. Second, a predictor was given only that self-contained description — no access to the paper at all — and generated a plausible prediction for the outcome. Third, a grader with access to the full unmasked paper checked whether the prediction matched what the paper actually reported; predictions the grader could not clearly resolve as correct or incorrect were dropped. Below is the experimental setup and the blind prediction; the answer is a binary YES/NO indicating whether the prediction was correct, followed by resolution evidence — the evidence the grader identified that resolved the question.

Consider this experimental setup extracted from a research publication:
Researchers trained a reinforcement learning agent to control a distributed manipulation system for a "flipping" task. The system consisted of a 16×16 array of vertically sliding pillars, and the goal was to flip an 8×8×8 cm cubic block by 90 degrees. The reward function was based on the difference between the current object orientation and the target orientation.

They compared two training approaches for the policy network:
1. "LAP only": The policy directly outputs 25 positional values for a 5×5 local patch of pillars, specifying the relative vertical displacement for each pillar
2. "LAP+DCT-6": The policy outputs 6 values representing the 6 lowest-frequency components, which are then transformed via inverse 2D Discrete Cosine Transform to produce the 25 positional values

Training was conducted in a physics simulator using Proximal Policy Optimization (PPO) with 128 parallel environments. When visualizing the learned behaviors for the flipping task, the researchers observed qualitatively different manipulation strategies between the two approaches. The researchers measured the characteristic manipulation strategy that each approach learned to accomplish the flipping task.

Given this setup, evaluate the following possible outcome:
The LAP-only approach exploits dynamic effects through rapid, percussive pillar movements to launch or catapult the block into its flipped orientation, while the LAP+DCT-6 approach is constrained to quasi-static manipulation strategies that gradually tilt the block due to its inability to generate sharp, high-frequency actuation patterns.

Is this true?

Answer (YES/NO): YES